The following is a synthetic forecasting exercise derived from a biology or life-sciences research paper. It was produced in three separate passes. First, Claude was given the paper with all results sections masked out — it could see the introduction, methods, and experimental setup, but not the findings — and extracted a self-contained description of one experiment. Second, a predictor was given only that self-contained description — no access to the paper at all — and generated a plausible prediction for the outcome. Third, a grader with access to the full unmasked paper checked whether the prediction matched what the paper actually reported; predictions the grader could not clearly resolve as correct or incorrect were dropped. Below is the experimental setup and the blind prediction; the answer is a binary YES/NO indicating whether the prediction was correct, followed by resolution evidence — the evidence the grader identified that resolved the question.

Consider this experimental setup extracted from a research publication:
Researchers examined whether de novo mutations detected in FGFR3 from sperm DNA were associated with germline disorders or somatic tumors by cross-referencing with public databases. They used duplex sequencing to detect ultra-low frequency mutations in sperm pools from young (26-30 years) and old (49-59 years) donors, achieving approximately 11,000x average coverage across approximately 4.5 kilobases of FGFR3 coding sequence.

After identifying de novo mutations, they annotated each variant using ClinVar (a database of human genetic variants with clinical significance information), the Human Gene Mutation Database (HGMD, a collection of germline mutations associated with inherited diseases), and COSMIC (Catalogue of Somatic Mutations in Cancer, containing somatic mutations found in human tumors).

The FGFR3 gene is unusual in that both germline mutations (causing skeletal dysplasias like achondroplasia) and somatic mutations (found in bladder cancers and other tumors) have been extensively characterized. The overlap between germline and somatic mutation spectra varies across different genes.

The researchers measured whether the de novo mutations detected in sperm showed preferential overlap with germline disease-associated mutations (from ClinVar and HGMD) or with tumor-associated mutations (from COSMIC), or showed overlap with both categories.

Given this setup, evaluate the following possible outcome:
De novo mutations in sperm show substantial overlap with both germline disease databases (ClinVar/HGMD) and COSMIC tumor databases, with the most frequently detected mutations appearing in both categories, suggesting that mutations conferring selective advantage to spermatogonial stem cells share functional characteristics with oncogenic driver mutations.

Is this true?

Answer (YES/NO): YES